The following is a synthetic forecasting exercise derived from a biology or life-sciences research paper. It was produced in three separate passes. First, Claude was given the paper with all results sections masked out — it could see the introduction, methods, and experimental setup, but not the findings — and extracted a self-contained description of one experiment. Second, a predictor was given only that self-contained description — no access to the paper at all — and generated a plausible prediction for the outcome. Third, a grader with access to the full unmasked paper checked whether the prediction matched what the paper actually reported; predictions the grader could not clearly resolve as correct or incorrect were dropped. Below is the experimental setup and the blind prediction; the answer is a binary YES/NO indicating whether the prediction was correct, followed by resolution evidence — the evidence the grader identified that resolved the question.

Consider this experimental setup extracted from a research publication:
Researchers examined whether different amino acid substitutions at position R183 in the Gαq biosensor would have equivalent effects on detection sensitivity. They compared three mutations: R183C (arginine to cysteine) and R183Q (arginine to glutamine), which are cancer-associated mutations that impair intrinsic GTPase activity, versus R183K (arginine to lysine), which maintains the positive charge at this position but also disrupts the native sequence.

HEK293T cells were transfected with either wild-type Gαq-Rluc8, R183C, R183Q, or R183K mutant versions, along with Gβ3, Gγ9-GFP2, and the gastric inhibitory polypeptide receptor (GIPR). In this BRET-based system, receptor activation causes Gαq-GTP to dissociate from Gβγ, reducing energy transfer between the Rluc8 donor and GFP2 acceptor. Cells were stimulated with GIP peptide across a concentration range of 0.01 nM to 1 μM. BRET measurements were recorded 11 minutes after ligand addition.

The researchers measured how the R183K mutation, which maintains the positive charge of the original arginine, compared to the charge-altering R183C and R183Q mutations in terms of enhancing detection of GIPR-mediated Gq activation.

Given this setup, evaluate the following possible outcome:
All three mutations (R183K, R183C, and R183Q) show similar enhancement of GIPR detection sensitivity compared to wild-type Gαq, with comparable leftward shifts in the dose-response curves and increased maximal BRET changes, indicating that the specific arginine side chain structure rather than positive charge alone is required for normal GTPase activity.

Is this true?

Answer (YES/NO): NO